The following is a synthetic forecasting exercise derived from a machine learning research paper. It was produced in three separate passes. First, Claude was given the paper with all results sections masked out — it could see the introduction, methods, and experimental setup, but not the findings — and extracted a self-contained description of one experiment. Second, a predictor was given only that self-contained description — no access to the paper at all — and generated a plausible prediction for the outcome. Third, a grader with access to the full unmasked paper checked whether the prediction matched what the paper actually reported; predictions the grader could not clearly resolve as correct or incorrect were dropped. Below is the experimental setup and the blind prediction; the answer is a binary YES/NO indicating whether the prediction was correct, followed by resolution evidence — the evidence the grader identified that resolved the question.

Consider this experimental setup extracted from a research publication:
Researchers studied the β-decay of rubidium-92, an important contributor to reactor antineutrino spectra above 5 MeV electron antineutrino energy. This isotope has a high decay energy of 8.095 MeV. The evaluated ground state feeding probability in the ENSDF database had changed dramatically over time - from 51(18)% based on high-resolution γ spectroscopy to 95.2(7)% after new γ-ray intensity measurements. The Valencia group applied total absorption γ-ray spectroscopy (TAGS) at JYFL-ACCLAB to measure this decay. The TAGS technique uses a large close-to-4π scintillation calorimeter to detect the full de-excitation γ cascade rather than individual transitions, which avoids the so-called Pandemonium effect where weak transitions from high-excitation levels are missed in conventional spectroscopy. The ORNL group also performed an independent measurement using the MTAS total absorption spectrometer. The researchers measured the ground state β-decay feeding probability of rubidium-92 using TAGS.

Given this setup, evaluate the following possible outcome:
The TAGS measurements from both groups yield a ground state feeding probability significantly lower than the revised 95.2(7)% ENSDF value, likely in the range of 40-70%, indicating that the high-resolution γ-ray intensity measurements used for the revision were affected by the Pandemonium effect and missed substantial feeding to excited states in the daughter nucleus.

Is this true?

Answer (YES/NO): NO